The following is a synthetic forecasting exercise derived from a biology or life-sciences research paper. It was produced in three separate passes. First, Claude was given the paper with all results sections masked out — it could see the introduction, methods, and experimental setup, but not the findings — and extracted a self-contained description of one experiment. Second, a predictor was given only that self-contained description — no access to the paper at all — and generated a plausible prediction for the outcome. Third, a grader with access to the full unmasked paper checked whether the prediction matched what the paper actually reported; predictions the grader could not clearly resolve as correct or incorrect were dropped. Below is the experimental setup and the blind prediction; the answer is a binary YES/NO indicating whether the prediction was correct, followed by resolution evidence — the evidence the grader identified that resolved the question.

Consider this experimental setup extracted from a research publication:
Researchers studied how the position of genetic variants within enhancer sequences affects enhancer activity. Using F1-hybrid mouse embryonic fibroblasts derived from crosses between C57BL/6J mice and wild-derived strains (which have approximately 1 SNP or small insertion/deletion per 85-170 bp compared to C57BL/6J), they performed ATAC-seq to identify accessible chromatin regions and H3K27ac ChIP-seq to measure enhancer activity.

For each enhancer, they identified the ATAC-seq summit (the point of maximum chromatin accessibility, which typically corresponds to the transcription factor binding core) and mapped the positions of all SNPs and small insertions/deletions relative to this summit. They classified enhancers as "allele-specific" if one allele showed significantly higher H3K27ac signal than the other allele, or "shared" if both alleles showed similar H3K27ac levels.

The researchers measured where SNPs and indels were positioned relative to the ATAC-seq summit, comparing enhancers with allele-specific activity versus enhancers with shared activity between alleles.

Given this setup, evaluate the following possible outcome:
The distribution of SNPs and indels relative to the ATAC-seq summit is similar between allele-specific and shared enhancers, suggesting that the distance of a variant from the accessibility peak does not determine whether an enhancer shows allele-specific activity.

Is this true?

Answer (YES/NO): NO